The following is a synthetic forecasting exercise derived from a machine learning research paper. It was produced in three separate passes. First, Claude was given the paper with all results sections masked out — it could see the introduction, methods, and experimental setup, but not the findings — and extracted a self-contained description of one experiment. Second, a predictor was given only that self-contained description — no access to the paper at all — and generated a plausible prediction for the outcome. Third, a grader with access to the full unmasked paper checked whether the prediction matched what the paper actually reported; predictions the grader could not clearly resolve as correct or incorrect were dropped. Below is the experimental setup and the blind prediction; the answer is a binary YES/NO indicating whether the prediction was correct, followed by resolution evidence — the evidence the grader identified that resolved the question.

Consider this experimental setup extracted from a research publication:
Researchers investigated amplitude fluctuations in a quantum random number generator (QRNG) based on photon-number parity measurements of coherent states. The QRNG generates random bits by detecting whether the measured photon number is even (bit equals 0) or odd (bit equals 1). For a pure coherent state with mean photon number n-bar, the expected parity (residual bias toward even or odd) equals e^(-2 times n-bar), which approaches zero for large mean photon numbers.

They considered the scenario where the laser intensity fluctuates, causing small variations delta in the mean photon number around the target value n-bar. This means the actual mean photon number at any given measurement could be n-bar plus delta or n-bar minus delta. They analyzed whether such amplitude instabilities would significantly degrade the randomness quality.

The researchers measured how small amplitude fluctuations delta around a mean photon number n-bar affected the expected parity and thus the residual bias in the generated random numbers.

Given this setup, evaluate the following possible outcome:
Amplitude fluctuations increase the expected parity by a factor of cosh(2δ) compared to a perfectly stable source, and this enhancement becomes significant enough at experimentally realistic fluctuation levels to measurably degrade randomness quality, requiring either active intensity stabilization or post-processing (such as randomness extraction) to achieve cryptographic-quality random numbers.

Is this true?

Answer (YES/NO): NO